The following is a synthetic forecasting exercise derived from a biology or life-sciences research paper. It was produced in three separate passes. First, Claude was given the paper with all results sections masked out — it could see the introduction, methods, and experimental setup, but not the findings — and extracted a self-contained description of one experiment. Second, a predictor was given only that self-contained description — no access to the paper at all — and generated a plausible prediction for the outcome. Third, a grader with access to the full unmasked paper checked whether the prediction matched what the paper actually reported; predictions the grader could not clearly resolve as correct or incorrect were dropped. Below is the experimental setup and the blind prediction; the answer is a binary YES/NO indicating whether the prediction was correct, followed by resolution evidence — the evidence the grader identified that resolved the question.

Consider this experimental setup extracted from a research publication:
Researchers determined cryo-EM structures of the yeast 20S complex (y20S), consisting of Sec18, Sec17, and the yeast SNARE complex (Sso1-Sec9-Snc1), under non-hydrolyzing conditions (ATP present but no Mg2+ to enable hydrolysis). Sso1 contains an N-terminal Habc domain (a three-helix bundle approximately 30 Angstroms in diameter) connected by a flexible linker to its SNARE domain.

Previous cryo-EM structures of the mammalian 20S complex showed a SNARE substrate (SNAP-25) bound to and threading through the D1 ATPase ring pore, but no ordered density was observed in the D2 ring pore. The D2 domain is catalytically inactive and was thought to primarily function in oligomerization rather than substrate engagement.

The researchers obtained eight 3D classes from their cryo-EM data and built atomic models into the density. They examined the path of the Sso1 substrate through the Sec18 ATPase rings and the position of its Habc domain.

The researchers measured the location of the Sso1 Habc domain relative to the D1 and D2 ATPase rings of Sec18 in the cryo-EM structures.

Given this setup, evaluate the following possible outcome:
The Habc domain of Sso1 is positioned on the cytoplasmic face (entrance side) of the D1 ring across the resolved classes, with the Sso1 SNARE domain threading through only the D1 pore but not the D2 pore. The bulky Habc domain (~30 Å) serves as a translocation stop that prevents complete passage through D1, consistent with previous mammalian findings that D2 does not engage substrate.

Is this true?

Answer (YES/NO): NO